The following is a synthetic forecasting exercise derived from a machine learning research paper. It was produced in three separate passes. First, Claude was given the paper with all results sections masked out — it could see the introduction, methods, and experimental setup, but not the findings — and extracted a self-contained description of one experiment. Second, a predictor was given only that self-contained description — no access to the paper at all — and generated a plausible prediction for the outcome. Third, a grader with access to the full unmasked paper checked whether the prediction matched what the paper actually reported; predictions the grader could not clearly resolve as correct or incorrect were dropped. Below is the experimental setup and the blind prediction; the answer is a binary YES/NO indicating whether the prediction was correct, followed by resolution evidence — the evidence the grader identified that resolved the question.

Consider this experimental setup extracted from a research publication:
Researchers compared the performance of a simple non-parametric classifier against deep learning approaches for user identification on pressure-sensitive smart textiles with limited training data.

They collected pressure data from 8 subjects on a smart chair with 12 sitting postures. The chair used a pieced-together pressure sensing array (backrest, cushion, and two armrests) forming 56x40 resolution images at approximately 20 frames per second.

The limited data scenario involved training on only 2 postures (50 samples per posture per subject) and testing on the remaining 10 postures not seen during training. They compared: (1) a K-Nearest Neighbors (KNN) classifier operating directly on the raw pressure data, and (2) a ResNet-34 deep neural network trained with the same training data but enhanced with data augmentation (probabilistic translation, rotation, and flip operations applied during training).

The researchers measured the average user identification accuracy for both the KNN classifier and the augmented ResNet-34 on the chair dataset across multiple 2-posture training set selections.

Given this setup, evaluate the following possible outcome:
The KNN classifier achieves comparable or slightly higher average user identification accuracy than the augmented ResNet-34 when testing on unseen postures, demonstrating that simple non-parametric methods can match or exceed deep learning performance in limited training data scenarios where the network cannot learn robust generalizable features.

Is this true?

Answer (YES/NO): NO